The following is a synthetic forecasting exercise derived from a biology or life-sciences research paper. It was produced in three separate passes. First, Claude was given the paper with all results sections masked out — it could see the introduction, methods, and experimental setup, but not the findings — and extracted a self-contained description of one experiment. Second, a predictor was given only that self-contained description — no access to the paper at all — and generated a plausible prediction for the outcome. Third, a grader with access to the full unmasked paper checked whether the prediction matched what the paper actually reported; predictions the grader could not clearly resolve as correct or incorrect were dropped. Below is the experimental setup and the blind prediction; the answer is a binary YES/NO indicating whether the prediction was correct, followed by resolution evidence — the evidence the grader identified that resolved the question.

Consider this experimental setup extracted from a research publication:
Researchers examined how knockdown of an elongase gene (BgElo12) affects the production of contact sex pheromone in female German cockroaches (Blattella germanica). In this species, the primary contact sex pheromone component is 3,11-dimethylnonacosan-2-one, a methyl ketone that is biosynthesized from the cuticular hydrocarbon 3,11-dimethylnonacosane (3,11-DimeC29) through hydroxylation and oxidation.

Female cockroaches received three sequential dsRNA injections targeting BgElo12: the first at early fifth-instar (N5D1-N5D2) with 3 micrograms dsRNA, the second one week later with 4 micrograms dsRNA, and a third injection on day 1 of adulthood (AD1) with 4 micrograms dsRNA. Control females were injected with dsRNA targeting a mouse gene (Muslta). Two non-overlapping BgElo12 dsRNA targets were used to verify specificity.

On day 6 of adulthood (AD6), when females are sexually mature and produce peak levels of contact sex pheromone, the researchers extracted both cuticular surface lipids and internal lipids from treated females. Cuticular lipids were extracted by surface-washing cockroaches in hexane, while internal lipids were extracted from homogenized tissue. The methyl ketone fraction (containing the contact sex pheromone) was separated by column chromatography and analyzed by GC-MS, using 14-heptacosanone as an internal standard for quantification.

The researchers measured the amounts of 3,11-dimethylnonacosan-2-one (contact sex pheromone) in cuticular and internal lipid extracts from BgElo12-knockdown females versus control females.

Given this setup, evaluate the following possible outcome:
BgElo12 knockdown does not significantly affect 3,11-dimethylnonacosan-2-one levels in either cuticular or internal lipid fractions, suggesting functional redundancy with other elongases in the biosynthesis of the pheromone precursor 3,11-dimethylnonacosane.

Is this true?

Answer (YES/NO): NO